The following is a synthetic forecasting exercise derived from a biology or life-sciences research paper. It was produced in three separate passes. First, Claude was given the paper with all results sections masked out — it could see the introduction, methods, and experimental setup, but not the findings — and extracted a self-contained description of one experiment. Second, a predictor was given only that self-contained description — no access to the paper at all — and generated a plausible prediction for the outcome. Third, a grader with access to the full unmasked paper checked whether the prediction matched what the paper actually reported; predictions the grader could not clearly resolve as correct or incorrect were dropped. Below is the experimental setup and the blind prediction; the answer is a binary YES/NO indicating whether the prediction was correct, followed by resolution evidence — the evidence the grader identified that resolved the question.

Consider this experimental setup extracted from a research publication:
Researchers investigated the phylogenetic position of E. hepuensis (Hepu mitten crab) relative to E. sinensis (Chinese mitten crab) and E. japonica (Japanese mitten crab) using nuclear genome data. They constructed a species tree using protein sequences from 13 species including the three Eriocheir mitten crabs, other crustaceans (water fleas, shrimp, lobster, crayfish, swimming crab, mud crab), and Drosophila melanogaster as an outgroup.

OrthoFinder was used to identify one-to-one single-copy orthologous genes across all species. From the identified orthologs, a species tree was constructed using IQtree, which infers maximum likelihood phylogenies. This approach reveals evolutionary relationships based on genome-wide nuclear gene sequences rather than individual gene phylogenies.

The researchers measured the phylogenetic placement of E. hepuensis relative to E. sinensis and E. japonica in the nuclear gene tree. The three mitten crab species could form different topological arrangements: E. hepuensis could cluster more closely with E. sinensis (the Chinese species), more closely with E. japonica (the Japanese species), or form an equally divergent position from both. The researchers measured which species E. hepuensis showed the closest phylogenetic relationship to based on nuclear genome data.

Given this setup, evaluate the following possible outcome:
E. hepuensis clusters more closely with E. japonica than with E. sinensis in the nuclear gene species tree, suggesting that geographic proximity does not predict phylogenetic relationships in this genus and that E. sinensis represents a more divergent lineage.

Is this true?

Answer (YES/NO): YES